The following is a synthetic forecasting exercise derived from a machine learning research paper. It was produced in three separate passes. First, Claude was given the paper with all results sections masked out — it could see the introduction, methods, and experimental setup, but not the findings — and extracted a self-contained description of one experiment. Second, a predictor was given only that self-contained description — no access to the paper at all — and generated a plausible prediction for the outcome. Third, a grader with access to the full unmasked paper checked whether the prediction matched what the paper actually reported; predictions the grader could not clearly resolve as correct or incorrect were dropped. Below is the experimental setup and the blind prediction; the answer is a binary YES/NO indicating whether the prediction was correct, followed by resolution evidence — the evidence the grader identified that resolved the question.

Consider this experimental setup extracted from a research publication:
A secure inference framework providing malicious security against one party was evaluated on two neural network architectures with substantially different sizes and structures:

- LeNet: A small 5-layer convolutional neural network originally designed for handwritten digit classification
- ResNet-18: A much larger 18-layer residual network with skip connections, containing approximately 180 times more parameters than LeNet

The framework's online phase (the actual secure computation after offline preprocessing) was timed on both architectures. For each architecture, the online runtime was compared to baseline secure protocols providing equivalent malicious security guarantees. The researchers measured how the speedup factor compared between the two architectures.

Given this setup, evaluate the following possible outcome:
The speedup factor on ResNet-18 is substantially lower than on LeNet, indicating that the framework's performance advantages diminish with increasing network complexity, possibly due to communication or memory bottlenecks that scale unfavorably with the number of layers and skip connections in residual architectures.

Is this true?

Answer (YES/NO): NO